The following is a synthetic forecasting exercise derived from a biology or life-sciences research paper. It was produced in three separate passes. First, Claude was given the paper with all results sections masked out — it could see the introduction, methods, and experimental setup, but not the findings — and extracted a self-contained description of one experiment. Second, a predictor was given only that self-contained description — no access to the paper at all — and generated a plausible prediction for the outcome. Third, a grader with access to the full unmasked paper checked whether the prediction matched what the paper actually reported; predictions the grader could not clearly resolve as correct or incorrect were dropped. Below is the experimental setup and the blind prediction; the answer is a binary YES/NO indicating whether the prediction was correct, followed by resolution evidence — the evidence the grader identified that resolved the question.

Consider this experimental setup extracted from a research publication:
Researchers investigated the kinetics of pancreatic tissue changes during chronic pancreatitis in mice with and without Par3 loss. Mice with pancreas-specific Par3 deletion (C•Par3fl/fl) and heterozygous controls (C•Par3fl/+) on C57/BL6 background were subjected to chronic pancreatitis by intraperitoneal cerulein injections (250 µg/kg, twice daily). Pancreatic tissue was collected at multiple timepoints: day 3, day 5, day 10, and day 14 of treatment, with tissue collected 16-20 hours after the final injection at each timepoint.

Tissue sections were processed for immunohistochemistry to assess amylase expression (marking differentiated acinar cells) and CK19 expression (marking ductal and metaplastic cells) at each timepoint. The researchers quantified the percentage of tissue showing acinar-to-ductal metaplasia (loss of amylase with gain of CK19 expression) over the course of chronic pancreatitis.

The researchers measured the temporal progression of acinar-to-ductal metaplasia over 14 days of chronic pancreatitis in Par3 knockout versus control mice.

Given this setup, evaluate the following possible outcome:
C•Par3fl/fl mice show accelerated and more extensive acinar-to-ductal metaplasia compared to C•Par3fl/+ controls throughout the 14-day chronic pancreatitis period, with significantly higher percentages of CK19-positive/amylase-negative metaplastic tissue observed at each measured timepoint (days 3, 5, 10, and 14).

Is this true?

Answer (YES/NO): NO